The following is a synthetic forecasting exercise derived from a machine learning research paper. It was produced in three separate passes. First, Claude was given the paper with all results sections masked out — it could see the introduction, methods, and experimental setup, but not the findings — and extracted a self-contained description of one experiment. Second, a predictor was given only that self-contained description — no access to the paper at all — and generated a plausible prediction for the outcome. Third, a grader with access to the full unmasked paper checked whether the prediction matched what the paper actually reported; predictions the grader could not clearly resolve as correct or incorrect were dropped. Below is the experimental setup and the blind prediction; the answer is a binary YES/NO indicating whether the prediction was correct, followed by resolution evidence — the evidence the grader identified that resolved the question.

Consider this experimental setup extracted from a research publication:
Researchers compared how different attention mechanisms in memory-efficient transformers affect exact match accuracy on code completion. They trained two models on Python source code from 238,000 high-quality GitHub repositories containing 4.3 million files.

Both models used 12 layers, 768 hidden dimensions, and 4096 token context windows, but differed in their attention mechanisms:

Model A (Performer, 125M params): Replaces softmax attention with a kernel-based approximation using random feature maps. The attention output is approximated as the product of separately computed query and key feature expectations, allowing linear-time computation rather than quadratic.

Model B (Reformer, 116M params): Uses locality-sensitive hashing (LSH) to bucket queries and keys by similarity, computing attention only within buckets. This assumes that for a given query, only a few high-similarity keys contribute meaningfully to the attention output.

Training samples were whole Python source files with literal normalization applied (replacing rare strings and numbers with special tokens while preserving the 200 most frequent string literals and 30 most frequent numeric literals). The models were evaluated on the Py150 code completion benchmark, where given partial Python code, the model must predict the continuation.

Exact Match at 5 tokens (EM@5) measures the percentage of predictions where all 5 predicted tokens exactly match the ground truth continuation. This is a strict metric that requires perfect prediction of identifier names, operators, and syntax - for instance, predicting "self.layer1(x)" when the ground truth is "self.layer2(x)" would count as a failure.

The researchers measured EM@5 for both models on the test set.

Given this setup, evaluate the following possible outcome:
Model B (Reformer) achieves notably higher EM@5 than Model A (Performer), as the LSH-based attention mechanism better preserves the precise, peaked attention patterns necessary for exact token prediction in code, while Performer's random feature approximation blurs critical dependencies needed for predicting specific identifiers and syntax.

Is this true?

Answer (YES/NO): YES